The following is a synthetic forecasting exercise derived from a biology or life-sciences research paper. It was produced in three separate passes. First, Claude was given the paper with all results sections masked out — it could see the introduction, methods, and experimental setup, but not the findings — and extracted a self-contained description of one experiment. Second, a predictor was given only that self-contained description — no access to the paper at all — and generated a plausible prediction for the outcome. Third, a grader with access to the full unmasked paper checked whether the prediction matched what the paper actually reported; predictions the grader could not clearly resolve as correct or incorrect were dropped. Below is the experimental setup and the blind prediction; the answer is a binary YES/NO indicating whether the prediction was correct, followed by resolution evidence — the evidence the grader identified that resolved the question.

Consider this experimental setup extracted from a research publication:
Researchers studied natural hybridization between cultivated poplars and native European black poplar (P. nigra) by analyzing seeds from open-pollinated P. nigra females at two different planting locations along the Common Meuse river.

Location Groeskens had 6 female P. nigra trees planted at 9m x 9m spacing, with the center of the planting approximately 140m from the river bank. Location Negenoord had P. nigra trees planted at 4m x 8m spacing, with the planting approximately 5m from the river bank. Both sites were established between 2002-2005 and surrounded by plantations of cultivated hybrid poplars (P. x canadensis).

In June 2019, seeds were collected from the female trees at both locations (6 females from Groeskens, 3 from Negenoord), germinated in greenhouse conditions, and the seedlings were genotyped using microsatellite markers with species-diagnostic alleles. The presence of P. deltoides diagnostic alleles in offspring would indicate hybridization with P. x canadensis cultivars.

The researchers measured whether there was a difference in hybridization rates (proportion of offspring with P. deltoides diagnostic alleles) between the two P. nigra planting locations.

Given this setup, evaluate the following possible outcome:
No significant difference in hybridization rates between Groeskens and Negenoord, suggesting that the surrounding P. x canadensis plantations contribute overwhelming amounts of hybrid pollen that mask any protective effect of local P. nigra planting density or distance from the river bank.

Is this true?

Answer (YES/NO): NO